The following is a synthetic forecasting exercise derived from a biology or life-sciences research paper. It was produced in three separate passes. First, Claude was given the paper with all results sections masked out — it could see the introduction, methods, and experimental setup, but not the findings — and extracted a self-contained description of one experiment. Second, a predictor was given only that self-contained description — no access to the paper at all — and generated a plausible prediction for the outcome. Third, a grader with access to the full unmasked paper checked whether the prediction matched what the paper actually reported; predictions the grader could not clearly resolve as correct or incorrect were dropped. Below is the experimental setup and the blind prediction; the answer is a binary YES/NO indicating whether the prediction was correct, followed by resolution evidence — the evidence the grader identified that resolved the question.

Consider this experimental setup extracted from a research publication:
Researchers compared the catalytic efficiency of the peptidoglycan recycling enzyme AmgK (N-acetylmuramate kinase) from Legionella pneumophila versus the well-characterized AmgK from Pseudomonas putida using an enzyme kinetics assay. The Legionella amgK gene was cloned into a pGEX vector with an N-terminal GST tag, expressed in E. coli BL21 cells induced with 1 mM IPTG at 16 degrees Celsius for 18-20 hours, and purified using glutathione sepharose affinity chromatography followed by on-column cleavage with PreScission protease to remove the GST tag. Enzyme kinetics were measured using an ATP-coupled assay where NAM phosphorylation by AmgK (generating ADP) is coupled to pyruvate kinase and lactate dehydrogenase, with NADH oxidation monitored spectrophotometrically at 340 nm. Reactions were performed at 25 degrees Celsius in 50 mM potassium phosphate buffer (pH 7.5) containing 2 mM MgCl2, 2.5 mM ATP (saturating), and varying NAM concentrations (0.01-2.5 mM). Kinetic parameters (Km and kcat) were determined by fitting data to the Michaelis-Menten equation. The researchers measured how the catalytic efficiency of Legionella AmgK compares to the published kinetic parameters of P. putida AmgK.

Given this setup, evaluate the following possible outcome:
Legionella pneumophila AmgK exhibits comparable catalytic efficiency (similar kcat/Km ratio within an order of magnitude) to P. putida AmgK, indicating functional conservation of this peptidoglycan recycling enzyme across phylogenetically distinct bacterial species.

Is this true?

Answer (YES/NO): NO